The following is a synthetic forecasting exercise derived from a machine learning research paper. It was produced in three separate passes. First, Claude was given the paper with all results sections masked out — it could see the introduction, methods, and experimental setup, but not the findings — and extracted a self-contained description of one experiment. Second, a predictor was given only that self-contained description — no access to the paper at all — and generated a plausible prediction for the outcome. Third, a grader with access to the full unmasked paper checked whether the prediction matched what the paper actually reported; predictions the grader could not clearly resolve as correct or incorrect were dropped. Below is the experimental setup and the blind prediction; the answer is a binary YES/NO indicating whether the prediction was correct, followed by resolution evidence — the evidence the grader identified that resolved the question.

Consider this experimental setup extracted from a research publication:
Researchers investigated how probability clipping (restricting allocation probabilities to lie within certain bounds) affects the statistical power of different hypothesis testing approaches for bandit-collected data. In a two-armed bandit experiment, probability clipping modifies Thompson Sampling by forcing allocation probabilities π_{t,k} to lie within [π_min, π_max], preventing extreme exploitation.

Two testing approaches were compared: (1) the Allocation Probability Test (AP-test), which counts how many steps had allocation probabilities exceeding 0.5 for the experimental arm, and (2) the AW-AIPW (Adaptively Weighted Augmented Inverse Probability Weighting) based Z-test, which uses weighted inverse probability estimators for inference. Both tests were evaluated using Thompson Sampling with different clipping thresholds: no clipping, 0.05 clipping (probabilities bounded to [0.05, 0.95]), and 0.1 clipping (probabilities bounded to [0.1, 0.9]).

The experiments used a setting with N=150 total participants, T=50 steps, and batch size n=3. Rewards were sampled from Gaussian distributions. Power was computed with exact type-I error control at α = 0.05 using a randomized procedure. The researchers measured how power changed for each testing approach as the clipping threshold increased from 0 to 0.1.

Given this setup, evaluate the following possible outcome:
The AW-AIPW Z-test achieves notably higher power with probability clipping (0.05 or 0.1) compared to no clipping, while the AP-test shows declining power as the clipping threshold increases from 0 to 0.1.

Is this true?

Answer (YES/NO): NO